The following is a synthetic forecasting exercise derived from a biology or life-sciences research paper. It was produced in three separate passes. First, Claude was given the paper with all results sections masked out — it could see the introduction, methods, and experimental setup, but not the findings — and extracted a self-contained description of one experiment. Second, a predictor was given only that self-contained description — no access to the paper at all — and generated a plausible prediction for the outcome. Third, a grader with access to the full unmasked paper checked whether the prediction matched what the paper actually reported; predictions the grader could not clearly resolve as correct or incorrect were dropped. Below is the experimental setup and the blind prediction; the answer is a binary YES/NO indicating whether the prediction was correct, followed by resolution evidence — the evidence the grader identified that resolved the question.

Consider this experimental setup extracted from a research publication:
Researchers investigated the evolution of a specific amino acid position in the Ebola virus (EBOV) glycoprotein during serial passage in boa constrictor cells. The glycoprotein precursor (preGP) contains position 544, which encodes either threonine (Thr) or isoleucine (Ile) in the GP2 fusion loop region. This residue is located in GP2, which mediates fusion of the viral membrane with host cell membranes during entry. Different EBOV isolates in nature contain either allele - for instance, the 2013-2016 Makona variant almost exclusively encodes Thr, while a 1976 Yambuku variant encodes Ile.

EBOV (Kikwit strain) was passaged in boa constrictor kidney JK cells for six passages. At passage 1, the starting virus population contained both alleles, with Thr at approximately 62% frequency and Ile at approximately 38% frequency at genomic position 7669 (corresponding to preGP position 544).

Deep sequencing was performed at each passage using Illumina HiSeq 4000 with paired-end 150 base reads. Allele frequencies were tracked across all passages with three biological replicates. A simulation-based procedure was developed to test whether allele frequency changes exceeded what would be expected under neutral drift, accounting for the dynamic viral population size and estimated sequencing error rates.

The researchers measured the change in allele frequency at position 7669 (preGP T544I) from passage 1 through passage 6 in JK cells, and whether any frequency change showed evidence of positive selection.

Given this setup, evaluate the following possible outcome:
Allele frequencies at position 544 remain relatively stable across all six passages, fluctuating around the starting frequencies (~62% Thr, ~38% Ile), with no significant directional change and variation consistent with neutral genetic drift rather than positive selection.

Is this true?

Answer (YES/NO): NO